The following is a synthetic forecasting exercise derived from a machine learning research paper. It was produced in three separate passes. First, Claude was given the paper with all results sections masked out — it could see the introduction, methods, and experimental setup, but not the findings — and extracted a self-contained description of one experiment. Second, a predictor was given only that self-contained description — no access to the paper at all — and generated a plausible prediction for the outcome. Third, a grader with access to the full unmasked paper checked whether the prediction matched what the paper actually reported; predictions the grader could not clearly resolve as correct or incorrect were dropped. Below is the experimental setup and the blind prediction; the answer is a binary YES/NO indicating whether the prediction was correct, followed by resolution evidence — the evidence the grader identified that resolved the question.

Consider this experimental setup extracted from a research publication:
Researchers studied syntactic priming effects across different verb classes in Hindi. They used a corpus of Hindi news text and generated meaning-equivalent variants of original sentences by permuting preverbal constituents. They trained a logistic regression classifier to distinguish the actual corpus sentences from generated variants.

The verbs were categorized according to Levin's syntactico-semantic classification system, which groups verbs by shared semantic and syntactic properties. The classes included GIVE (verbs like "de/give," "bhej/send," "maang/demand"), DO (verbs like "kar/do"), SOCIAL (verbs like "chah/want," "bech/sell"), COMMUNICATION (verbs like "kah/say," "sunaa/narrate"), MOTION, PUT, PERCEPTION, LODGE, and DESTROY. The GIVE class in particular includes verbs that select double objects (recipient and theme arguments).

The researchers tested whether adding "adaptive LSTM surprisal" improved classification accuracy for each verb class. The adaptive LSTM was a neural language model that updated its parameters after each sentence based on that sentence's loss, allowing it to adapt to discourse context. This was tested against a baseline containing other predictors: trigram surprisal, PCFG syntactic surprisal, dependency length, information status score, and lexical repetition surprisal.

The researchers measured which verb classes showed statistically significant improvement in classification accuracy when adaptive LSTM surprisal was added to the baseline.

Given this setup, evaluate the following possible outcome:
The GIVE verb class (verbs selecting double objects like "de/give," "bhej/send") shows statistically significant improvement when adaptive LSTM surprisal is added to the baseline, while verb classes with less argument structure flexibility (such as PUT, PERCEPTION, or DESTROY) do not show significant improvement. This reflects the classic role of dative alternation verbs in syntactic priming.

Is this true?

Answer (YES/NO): YES